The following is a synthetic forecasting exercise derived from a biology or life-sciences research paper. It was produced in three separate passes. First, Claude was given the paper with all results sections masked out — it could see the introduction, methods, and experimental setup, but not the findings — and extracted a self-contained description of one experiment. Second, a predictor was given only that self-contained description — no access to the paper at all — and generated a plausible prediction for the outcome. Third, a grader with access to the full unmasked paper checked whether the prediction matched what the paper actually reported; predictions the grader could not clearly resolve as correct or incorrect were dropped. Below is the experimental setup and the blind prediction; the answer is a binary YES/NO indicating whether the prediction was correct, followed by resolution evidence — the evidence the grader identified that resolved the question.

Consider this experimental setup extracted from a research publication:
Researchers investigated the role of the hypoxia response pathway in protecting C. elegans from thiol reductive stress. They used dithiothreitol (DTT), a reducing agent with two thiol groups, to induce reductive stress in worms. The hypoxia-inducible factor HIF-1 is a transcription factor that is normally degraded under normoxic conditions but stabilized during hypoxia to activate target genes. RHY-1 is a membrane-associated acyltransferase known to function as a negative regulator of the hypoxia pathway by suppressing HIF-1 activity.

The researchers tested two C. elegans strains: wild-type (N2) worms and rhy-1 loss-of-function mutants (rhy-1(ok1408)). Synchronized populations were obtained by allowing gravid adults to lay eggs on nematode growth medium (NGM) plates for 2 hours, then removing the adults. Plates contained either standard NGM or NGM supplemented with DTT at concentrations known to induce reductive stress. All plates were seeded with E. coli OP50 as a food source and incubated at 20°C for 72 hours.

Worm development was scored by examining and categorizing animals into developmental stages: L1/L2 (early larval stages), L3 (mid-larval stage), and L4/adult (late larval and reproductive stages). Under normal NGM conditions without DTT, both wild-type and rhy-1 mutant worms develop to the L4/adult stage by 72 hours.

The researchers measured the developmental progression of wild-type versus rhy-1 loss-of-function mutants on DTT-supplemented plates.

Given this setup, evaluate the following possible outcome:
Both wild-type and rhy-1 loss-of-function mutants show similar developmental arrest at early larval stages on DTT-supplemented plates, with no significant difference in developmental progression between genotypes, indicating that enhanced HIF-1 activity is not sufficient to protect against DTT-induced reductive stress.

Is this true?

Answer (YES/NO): NO